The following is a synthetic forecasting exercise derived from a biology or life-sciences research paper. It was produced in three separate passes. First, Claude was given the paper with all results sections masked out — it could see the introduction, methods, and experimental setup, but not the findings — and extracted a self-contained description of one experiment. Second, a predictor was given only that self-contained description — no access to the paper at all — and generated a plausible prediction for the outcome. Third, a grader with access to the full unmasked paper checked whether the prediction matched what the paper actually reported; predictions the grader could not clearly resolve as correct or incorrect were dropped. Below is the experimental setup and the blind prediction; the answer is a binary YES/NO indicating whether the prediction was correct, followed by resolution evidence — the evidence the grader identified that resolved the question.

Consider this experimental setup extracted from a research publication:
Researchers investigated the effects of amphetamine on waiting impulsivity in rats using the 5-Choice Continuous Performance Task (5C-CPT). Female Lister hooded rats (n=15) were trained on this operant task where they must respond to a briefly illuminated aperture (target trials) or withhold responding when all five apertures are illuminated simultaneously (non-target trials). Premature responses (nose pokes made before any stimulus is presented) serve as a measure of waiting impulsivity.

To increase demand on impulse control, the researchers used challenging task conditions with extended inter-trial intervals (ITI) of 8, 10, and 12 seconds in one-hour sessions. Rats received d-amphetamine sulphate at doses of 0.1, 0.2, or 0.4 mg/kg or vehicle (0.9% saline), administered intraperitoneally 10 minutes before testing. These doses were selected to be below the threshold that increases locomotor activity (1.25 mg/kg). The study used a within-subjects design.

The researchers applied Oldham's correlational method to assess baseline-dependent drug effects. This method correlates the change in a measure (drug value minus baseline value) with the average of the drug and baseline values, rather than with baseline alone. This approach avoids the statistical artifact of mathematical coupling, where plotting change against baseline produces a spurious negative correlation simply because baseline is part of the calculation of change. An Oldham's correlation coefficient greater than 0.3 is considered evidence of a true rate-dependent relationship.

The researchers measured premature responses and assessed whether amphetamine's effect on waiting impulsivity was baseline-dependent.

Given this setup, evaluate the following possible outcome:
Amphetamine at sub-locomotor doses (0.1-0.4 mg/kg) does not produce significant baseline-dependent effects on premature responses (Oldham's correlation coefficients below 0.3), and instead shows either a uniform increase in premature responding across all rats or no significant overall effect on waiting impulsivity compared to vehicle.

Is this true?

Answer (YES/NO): NO